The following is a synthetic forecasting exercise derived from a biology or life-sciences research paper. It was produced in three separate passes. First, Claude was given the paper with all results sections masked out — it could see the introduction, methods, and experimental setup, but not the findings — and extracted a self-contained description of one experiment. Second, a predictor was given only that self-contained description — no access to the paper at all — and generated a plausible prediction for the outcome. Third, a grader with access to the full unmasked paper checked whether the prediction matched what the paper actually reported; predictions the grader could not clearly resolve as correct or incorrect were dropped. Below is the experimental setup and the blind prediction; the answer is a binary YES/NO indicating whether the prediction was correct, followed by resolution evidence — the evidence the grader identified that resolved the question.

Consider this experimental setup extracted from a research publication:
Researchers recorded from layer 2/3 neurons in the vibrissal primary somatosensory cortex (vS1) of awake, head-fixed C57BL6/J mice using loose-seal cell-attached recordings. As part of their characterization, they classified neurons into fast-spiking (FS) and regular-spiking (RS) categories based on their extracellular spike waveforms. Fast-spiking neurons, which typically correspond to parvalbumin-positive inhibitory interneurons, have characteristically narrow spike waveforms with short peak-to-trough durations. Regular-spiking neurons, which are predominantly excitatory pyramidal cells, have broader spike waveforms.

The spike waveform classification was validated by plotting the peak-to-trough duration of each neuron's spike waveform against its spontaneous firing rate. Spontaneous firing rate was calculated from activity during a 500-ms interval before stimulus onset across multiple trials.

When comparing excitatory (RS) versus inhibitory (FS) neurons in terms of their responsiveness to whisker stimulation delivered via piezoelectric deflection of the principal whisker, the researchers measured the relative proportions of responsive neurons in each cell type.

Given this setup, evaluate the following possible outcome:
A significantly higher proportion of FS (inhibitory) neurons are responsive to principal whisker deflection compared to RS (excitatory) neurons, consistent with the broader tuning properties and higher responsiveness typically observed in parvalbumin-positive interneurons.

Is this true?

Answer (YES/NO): YES